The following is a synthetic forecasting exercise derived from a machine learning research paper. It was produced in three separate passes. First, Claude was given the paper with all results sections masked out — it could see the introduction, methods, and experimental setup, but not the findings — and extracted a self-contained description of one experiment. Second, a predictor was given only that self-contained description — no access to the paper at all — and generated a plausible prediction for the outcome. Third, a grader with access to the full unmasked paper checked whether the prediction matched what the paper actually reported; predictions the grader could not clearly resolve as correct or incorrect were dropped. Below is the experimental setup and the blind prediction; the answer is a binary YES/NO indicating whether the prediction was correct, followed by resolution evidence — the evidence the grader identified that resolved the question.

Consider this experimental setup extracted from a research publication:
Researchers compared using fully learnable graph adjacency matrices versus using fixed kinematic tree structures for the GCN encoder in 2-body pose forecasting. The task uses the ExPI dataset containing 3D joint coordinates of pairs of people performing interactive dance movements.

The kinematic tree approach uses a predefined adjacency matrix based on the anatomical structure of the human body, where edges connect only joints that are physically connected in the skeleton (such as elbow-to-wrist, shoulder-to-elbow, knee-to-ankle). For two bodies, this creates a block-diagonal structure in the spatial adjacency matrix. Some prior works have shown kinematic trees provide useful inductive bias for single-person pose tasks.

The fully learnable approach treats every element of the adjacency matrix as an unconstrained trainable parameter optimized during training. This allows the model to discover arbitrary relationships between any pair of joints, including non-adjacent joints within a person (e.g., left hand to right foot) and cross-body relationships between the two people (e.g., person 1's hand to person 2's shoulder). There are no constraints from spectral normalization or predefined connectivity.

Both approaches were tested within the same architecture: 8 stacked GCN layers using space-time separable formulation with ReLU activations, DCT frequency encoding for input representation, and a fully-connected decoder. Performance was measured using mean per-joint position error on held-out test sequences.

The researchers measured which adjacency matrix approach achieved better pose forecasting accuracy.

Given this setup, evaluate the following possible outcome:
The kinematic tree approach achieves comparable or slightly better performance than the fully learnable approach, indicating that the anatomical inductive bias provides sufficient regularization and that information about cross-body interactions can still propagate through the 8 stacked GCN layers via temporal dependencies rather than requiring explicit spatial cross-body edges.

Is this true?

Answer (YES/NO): NO